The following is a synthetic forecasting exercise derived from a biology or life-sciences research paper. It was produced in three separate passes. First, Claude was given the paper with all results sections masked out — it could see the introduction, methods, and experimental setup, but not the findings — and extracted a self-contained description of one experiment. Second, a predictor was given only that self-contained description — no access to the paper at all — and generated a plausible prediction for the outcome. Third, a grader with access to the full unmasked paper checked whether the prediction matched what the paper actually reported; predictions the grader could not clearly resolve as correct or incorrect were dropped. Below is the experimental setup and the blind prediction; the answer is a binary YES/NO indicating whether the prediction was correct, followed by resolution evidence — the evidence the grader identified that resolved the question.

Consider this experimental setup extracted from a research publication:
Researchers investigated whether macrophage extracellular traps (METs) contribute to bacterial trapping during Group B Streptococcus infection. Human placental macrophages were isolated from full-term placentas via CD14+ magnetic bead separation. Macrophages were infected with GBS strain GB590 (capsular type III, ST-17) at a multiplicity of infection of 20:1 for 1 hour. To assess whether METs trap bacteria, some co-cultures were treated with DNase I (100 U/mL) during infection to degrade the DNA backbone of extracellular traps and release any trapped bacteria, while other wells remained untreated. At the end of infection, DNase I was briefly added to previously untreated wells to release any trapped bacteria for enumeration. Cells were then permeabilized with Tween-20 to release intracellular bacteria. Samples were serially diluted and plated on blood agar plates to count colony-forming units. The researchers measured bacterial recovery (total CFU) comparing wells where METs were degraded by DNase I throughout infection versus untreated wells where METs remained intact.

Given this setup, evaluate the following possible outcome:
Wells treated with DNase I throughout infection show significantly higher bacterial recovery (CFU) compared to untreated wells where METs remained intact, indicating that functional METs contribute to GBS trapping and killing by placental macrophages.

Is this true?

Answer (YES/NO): YES